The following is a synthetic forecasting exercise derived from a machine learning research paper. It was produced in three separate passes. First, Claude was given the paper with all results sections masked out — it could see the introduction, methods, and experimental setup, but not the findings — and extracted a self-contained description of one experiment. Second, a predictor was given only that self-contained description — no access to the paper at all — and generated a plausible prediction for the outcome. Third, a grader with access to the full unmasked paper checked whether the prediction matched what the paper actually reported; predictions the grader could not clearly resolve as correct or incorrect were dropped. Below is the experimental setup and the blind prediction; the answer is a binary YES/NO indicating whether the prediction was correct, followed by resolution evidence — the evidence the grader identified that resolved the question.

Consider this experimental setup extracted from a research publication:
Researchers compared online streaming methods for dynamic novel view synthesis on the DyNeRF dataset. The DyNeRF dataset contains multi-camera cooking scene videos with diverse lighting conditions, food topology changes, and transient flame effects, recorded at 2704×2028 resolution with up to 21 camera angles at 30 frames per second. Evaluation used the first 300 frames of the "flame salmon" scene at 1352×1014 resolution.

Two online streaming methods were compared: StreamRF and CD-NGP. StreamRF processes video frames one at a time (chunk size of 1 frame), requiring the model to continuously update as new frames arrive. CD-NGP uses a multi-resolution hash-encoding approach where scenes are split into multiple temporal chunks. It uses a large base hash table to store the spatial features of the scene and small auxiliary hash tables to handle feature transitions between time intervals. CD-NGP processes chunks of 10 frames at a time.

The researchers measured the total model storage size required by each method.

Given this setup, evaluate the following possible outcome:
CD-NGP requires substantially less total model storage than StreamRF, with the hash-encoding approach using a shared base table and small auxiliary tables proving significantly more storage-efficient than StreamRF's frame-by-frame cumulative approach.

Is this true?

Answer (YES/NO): YES